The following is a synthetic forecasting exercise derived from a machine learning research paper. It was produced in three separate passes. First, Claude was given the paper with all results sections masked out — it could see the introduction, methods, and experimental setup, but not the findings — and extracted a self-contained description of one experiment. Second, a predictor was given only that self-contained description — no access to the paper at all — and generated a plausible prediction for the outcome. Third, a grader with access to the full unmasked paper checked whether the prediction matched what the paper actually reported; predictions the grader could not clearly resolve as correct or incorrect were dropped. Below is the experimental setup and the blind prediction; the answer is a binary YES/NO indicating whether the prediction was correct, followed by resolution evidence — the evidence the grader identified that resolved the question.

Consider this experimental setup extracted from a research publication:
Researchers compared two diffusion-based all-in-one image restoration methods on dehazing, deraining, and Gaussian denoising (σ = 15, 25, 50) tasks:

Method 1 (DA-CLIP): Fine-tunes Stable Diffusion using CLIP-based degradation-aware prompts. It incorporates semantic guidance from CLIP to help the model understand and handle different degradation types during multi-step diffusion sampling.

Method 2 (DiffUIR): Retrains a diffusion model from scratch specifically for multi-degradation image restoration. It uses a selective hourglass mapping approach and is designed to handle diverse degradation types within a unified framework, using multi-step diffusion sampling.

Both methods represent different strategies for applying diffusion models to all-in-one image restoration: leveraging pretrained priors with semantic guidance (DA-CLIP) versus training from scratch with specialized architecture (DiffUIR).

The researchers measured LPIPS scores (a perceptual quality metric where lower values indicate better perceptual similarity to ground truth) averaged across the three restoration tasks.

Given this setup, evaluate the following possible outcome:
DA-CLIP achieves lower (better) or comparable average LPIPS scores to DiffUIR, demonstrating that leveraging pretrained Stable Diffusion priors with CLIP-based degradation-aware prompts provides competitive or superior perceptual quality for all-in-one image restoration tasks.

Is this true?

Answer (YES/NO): YES